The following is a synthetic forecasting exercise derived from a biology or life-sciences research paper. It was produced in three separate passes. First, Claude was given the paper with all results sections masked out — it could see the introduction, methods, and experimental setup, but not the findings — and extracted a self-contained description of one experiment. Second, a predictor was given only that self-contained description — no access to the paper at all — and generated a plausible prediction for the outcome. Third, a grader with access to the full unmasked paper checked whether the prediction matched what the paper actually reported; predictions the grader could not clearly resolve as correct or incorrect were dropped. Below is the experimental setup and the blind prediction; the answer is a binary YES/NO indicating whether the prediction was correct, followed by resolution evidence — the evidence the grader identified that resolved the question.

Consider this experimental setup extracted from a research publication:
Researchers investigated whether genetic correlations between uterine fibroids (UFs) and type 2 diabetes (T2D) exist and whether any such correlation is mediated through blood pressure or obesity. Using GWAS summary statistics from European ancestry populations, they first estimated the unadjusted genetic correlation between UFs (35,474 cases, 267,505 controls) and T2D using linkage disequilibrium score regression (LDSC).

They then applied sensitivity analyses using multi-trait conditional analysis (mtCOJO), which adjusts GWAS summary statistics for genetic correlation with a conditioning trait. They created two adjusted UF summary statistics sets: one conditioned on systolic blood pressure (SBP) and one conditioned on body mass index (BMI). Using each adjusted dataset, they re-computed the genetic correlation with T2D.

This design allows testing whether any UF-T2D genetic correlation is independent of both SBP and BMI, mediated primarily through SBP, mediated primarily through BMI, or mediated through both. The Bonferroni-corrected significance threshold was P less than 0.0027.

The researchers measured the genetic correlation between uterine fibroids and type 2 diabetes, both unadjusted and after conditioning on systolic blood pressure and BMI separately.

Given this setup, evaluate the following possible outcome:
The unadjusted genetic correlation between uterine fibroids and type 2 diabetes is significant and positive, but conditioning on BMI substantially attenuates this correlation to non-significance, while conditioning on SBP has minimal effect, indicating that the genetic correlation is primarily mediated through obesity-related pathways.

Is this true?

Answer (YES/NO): NO